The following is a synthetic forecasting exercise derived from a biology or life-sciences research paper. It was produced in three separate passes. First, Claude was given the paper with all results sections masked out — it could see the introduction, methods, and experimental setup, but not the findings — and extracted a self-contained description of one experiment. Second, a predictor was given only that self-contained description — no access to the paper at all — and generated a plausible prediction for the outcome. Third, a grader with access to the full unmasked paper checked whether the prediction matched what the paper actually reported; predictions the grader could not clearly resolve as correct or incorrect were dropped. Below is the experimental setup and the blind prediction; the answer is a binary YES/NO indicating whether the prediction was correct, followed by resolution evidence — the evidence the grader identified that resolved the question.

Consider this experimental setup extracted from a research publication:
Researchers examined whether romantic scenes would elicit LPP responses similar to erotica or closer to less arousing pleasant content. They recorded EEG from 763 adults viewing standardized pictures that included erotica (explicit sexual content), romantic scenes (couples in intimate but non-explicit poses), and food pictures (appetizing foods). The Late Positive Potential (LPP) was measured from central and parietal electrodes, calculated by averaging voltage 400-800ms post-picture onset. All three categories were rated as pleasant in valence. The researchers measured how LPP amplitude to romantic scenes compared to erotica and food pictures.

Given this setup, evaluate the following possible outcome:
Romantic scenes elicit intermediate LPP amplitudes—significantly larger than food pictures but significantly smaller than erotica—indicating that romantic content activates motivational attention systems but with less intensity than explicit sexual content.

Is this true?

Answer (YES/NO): YES